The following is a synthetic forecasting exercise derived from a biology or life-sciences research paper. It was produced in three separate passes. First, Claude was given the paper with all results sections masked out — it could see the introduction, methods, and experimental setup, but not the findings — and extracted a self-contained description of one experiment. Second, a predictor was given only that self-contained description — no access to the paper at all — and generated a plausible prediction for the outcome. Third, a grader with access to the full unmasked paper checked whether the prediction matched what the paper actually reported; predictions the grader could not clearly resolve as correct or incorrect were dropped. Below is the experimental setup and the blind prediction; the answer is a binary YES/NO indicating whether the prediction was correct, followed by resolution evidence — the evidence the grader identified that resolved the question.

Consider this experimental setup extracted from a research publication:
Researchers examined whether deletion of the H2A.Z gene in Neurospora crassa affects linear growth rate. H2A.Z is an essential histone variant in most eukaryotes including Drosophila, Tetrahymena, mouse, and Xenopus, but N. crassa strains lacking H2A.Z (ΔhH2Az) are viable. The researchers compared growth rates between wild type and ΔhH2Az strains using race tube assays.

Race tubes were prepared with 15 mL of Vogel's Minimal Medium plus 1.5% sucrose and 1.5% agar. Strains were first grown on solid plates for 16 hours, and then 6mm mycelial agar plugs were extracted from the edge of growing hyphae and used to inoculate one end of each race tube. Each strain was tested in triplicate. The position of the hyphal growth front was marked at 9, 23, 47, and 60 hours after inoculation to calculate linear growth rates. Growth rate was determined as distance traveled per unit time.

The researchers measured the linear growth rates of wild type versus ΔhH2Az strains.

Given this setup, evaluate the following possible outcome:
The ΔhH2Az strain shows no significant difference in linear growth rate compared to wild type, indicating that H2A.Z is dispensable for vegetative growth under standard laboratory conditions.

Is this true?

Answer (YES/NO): NO